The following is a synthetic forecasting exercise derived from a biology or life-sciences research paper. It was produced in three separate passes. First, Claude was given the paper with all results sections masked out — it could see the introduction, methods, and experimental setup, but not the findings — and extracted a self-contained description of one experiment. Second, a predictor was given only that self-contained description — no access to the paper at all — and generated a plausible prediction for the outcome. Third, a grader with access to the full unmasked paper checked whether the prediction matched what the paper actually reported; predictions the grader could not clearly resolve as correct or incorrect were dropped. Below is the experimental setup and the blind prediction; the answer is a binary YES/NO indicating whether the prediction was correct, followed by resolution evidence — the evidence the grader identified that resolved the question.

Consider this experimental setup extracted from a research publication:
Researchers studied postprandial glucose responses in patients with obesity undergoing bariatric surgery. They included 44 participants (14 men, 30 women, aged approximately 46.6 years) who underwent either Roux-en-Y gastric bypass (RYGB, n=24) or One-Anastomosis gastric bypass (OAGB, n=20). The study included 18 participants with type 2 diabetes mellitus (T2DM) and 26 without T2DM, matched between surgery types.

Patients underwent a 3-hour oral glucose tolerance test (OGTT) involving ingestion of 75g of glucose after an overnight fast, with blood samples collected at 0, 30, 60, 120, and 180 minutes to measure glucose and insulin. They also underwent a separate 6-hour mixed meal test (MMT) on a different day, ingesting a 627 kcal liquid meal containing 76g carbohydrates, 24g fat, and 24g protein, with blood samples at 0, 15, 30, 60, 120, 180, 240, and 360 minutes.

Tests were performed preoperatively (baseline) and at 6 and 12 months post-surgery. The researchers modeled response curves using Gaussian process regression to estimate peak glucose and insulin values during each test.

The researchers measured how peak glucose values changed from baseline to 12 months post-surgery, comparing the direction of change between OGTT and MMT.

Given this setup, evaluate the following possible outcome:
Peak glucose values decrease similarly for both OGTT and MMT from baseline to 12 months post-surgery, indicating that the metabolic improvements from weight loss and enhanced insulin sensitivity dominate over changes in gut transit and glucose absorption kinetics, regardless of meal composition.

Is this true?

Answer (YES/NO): NO